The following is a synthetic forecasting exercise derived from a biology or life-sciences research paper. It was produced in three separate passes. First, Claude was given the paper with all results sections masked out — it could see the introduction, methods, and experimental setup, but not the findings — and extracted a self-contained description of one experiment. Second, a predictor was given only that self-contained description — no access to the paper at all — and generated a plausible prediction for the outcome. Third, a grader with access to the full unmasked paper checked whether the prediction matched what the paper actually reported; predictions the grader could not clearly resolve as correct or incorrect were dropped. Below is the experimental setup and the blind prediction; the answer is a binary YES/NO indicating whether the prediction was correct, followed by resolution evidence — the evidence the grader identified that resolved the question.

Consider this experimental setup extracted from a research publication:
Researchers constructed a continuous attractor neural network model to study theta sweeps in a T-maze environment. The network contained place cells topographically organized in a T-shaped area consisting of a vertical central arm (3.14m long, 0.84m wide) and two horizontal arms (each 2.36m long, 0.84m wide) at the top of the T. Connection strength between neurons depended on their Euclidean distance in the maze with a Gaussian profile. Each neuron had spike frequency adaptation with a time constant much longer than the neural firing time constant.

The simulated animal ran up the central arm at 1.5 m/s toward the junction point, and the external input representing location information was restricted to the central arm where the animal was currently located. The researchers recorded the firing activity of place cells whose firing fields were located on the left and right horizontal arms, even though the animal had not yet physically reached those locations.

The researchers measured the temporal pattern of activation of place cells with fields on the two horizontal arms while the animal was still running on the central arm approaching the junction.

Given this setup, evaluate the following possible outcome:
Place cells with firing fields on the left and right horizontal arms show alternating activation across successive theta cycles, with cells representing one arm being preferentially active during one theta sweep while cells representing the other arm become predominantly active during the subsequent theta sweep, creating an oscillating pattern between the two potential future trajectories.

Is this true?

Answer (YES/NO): YES